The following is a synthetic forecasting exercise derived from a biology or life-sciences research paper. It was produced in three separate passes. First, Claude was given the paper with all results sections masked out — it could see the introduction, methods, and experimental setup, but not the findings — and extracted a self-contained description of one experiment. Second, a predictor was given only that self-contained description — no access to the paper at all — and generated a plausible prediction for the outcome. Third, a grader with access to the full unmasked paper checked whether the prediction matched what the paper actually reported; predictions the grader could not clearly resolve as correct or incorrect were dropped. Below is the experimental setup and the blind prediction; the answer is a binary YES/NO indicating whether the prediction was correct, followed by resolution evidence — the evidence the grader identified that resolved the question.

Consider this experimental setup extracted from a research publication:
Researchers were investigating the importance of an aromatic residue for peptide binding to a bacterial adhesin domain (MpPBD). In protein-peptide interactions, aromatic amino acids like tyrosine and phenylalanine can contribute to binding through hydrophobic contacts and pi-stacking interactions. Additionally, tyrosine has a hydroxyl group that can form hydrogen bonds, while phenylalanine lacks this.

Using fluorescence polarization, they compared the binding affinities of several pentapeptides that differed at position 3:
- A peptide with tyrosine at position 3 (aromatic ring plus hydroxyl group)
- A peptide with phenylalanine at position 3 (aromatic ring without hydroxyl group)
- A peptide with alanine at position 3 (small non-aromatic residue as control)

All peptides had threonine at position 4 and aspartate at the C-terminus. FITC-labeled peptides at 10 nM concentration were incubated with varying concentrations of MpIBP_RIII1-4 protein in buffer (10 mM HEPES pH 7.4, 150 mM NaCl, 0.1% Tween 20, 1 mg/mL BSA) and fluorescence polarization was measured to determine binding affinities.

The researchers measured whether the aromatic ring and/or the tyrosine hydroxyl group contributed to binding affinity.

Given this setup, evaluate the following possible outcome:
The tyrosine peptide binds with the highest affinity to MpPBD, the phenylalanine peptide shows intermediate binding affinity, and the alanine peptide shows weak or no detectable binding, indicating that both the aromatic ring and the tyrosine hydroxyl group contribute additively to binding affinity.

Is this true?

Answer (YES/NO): NO